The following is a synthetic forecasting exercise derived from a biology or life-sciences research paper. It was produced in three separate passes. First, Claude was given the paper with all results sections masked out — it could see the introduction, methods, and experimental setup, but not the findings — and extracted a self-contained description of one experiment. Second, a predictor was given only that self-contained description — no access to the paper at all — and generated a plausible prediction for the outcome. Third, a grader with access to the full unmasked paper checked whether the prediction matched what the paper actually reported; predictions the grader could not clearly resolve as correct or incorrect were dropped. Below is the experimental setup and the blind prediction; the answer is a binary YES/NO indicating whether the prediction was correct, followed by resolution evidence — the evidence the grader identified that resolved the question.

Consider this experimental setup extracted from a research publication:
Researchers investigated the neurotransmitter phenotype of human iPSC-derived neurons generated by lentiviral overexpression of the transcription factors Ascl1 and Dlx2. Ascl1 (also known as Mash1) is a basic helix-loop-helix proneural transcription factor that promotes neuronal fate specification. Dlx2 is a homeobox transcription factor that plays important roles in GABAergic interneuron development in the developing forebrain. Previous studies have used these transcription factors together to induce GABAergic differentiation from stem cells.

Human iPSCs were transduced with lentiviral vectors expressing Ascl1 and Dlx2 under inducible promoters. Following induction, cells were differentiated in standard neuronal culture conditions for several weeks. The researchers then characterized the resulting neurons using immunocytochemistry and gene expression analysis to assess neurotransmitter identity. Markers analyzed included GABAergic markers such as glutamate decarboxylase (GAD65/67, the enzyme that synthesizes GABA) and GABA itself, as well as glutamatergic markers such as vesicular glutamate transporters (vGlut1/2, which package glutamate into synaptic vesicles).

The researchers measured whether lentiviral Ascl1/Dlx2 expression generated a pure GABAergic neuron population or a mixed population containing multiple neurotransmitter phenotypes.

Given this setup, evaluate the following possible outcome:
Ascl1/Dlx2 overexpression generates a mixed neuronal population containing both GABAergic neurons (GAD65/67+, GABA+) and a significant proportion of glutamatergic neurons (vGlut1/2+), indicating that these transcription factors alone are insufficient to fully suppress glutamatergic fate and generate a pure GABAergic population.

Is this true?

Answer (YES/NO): YES